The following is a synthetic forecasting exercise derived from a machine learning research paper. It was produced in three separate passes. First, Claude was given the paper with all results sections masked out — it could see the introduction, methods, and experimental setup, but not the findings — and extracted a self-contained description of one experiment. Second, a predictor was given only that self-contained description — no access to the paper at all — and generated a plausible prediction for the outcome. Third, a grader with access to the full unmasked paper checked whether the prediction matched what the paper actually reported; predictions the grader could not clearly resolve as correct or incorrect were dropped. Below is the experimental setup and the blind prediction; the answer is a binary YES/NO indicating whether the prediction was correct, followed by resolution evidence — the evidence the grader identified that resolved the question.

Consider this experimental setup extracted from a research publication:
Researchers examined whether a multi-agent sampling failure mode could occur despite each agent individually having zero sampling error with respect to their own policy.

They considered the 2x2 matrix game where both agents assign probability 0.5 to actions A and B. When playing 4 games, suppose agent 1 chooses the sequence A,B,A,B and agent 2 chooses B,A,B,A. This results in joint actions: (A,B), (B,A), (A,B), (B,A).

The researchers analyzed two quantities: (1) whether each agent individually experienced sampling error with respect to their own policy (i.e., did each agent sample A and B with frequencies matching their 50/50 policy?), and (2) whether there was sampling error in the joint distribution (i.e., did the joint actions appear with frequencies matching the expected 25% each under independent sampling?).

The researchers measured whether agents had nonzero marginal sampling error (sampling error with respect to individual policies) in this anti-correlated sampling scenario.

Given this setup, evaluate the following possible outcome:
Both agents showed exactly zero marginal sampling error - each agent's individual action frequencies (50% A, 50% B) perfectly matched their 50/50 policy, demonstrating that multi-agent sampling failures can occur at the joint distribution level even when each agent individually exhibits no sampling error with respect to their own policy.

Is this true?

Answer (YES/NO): YES